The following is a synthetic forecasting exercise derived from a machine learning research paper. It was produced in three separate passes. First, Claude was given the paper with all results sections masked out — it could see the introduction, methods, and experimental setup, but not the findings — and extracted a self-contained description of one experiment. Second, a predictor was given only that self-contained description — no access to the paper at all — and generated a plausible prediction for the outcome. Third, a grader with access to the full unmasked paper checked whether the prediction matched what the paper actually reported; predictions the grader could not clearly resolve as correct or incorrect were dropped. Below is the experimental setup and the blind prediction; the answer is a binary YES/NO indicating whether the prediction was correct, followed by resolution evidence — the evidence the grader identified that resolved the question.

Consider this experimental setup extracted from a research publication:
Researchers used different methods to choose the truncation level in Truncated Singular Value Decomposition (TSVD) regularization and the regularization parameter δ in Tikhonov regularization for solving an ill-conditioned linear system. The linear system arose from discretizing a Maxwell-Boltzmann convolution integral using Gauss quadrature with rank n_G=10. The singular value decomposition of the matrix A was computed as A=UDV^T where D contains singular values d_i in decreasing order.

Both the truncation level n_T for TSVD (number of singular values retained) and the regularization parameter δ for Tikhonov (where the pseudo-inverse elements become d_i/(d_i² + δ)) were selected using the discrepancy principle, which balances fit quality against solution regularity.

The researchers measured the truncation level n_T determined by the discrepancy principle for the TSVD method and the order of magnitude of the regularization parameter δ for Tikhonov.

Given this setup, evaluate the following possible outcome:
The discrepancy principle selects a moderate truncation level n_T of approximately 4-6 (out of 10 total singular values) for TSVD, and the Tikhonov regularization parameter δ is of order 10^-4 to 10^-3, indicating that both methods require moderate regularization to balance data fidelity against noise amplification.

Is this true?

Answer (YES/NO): NO